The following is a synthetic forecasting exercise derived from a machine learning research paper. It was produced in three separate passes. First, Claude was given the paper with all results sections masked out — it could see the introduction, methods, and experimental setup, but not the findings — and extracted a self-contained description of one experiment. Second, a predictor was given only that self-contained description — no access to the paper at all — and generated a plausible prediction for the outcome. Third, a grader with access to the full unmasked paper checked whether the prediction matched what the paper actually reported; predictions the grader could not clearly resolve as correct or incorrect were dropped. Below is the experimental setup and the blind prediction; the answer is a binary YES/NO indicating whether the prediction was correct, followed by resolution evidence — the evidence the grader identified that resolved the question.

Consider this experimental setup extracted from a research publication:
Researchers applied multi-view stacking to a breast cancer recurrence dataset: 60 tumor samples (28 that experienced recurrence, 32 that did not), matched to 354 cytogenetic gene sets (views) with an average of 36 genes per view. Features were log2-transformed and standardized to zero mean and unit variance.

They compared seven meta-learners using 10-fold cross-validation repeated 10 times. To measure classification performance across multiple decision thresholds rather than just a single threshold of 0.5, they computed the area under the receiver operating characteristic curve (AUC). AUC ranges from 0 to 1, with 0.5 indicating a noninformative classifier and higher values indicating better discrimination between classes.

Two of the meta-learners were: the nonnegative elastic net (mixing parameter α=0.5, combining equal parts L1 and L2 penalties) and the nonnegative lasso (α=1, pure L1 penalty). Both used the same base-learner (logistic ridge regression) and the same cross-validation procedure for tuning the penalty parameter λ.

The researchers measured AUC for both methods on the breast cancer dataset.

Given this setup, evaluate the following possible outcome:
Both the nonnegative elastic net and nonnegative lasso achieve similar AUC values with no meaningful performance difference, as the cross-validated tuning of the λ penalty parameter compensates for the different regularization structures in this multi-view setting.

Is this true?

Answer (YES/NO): NO